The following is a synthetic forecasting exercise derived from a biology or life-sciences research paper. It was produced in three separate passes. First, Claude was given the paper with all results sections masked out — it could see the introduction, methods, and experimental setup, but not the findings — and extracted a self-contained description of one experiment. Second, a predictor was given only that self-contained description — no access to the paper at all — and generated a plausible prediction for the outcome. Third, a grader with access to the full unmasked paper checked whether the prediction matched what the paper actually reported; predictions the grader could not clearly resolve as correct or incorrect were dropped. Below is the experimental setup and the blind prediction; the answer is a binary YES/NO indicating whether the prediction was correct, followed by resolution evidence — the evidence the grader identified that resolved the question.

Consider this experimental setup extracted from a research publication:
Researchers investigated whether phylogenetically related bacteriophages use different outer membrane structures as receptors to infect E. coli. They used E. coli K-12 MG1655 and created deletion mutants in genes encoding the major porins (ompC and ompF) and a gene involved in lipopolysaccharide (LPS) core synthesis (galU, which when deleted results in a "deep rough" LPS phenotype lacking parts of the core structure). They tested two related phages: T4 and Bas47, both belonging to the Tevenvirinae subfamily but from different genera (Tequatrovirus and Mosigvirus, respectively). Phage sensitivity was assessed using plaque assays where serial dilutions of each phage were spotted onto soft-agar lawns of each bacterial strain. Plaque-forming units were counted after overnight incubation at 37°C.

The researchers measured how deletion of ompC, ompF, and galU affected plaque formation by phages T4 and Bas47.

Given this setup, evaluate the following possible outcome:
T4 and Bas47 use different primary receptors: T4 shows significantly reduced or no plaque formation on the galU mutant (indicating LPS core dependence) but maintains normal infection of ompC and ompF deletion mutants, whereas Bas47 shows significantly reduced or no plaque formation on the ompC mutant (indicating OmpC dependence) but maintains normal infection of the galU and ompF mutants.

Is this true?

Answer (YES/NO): NO